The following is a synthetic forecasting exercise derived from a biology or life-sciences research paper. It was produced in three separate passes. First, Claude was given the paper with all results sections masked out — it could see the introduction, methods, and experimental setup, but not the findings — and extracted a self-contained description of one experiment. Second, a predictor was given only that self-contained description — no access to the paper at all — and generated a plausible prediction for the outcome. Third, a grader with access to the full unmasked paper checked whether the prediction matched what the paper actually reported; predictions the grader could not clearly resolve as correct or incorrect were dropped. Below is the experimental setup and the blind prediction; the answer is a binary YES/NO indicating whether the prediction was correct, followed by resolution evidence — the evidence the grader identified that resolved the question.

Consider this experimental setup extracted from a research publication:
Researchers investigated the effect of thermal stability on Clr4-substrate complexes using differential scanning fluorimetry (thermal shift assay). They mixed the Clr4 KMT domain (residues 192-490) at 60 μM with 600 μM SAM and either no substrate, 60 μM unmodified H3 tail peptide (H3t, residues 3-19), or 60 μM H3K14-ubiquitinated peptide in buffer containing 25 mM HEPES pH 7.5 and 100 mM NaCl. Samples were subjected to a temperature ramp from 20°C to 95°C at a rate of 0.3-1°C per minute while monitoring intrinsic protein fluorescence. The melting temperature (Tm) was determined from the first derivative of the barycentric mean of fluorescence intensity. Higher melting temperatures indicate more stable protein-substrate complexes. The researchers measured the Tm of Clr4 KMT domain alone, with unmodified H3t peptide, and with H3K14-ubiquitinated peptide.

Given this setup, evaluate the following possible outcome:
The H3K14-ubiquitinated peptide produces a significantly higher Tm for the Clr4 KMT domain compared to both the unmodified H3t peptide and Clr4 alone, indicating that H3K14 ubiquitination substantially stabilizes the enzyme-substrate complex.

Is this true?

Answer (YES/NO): YES